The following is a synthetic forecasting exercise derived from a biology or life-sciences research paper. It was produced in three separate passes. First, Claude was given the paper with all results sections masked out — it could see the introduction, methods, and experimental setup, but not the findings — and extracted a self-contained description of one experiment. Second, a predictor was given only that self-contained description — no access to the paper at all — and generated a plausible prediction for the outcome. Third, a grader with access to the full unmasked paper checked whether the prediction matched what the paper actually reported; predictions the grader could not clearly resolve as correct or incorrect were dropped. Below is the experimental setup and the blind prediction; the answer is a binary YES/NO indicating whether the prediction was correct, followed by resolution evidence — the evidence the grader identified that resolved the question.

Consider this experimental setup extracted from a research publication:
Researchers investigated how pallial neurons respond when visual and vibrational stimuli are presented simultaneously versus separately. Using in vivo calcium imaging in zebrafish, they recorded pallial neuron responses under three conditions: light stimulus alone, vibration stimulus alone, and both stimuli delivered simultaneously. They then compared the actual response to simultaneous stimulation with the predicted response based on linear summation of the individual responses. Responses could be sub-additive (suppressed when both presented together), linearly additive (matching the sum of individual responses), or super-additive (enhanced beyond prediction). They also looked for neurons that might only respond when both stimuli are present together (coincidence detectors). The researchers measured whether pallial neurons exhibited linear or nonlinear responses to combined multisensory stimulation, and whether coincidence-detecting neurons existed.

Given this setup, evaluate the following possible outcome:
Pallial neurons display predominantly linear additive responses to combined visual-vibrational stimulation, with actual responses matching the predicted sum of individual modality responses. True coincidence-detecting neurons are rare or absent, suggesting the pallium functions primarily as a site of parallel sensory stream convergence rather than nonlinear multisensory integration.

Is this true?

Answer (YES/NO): NO